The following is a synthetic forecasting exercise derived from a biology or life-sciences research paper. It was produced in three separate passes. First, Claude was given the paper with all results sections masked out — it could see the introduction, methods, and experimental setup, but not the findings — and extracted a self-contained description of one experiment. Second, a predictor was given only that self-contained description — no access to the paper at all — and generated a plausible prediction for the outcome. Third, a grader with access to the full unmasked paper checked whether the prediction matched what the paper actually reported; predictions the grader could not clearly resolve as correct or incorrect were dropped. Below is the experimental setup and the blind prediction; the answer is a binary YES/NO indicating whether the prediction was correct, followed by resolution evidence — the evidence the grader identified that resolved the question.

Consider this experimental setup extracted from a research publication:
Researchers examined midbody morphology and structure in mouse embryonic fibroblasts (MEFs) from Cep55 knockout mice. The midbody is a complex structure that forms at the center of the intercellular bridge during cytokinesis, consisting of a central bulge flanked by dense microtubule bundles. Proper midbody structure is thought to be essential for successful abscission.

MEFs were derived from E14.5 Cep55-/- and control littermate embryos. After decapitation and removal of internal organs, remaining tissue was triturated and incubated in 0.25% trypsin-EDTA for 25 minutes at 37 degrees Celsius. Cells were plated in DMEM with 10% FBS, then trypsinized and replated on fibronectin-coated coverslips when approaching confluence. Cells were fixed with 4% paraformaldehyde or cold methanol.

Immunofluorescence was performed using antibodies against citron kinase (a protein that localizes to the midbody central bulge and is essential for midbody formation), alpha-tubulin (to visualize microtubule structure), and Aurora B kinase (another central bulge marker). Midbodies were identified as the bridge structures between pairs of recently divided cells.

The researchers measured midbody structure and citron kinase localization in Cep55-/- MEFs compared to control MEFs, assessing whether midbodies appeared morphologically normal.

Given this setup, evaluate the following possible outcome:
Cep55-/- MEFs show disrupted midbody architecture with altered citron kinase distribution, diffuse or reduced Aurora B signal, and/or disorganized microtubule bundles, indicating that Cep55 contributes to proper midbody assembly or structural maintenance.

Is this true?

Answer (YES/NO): NO